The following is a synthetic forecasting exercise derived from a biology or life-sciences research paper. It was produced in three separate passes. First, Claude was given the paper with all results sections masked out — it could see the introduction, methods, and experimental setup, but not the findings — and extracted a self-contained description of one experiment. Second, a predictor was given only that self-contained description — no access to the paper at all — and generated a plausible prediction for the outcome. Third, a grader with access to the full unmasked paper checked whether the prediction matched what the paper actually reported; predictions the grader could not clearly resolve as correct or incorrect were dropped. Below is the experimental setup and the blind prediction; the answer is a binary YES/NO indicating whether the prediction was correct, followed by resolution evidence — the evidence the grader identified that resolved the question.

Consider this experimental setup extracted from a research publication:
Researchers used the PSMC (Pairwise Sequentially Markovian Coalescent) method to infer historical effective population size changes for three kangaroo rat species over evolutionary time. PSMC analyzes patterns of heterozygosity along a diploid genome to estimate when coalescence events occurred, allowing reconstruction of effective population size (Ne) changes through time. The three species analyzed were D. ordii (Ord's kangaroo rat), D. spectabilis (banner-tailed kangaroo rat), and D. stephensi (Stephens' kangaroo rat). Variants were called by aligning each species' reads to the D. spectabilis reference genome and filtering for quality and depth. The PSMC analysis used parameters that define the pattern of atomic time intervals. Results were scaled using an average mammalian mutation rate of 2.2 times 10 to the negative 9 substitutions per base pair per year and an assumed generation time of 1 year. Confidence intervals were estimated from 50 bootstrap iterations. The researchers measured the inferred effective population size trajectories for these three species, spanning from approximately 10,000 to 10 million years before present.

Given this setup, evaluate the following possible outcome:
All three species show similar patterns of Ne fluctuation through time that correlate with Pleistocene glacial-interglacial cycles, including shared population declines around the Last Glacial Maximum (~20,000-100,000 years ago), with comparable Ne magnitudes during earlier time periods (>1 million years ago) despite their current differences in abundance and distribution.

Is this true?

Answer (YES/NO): NO